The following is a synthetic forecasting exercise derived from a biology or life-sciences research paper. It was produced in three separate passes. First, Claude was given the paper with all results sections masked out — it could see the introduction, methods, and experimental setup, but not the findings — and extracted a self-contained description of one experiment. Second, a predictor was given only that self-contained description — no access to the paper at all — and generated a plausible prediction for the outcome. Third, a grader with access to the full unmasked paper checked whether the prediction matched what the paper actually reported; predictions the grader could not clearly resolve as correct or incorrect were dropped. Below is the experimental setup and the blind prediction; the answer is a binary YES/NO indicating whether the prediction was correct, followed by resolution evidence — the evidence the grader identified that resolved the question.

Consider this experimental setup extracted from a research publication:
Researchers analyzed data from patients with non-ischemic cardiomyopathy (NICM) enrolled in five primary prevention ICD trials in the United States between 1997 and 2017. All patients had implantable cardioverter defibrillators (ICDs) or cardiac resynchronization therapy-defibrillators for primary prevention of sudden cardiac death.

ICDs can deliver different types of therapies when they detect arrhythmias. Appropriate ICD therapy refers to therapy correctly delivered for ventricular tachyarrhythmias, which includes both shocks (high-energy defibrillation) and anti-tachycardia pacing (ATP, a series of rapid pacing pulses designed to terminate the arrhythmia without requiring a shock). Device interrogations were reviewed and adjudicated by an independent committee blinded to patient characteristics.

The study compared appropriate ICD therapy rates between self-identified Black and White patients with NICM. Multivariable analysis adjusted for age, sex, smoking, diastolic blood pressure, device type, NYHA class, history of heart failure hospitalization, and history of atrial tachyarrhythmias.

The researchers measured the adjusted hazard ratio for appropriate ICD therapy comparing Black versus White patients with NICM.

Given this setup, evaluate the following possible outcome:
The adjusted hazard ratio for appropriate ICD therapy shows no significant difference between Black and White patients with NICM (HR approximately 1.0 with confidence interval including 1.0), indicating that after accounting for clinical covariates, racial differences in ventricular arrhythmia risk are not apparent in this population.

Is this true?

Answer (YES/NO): NO